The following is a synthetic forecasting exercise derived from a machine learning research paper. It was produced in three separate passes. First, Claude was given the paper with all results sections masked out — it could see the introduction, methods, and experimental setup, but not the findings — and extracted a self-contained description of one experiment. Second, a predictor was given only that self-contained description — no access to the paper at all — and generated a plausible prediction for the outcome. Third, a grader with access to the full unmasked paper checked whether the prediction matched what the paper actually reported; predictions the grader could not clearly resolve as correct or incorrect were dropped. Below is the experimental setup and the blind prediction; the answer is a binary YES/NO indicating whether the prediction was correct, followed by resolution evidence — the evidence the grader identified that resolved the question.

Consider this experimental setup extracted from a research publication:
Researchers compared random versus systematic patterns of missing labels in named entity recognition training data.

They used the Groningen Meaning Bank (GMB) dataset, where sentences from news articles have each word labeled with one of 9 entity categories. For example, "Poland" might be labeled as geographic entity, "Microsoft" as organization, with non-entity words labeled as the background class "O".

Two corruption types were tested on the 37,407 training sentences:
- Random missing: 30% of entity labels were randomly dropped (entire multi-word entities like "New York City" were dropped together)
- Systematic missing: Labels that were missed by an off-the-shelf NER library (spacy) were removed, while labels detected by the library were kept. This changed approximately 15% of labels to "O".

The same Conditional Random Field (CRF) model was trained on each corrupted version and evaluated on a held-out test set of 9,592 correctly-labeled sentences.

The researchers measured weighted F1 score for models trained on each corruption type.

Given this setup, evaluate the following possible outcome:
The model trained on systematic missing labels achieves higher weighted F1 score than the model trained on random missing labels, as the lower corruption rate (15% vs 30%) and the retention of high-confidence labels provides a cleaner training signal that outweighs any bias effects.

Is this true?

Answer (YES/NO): YES